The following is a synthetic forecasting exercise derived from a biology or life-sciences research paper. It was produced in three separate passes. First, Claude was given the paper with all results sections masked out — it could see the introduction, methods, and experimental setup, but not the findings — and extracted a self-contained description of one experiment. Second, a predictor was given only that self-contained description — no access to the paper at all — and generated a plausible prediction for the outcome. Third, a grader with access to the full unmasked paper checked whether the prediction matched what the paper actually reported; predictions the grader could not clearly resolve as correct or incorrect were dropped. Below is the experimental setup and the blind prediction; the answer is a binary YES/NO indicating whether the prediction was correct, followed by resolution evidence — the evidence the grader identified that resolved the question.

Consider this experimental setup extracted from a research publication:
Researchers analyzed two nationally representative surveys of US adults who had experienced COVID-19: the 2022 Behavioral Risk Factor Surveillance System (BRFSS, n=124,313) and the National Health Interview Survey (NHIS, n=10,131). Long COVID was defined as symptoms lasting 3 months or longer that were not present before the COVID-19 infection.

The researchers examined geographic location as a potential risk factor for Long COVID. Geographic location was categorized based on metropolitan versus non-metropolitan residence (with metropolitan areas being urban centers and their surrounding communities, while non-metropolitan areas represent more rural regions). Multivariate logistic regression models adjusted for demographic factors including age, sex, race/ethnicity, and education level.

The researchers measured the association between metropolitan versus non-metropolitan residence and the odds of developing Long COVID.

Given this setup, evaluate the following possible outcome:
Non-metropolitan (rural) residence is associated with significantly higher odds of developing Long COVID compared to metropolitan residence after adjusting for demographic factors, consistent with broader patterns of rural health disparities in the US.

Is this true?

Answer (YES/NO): YES